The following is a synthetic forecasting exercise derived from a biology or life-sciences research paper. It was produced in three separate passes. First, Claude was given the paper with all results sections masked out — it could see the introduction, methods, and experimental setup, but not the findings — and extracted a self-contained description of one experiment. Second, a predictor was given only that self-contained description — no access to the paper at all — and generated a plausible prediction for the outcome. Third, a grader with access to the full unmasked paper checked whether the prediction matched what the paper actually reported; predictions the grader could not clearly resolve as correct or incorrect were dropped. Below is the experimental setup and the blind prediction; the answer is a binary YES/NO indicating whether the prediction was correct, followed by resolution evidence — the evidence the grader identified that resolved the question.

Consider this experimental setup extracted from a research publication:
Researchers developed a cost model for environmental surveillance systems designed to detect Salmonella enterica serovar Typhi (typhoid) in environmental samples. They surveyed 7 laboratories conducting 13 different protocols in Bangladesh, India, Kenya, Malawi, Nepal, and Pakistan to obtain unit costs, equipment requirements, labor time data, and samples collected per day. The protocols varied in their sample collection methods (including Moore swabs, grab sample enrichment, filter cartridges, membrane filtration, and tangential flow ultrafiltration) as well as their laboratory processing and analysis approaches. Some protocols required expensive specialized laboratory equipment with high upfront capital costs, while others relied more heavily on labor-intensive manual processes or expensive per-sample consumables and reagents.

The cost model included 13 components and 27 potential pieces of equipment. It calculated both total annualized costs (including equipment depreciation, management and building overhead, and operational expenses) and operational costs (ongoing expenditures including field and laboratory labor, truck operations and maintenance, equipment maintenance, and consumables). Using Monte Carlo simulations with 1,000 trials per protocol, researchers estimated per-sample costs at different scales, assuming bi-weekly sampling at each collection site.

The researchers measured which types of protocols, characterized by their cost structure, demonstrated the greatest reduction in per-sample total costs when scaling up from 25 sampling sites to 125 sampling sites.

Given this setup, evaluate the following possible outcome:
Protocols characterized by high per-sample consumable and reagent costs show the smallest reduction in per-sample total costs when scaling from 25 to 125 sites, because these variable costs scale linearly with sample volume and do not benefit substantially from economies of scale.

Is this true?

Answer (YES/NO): YES